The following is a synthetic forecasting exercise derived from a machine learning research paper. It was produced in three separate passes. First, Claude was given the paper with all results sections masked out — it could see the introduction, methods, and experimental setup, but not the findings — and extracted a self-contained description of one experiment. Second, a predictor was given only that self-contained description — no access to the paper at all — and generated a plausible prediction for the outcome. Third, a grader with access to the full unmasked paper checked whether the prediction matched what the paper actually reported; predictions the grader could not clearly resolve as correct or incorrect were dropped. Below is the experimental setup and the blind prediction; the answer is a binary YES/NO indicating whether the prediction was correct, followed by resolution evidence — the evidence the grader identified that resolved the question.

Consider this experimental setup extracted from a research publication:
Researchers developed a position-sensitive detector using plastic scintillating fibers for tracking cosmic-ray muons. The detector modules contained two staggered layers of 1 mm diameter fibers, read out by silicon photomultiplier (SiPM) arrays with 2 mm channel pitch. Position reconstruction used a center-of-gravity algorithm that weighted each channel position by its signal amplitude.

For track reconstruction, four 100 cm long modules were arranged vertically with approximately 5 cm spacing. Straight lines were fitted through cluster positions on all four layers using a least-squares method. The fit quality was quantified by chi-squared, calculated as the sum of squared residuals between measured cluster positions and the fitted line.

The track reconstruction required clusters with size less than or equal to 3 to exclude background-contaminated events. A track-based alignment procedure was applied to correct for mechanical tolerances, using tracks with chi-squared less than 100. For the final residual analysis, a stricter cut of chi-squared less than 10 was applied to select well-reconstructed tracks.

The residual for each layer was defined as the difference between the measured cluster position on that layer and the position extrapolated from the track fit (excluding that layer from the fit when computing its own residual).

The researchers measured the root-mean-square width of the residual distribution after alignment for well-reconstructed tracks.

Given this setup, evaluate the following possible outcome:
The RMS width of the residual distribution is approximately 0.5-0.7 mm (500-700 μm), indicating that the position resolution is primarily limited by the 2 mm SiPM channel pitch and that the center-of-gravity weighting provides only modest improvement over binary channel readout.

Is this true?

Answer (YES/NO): YES